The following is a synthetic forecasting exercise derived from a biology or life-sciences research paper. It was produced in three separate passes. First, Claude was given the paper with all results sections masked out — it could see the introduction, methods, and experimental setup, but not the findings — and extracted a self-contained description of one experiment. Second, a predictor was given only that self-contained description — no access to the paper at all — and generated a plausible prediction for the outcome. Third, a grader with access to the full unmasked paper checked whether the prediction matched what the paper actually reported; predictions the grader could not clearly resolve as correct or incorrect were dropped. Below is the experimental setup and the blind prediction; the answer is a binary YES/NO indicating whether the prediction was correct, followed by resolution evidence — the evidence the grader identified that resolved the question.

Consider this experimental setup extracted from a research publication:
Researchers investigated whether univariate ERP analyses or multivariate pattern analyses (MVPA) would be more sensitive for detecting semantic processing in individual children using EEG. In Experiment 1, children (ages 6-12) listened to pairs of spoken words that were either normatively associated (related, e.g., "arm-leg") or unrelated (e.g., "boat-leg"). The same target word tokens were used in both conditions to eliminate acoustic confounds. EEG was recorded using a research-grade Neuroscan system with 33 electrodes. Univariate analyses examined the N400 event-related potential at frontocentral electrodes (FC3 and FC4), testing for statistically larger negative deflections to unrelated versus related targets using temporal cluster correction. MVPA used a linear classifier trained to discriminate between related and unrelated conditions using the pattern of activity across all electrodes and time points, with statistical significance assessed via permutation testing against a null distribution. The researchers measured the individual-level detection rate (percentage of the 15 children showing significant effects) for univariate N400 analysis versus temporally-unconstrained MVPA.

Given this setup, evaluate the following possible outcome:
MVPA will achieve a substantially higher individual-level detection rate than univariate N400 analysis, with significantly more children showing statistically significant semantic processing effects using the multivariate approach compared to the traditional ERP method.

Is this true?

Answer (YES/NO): NO